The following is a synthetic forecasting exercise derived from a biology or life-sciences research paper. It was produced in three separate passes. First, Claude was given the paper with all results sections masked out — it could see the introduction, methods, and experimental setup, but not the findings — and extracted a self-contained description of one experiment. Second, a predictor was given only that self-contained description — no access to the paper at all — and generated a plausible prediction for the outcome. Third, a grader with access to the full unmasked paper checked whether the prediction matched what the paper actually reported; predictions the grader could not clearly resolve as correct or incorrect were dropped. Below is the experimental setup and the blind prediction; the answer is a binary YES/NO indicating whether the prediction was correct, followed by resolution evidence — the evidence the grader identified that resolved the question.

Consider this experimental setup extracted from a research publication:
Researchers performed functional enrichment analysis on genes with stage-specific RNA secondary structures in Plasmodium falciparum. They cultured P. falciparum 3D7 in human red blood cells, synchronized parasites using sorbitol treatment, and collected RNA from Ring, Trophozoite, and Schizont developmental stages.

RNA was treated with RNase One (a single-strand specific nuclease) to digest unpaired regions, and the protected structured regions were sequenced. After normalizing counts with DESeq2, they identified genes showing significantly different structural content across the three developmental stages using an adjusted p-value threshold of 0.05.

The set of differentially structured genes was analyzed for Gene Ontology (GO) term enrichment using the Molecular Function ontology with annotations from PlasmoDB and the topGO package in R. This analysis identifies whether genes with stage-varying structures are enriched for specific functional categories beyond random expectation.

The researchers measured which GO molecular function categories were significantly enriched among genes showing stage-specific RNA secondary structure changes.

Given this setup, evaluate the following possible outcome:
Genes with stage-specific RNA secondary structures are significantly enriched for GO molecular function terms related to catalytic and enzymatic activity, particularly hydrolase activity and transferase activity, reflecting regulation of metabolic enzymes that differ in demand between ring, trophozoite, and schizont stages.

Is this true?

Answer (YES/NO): NO